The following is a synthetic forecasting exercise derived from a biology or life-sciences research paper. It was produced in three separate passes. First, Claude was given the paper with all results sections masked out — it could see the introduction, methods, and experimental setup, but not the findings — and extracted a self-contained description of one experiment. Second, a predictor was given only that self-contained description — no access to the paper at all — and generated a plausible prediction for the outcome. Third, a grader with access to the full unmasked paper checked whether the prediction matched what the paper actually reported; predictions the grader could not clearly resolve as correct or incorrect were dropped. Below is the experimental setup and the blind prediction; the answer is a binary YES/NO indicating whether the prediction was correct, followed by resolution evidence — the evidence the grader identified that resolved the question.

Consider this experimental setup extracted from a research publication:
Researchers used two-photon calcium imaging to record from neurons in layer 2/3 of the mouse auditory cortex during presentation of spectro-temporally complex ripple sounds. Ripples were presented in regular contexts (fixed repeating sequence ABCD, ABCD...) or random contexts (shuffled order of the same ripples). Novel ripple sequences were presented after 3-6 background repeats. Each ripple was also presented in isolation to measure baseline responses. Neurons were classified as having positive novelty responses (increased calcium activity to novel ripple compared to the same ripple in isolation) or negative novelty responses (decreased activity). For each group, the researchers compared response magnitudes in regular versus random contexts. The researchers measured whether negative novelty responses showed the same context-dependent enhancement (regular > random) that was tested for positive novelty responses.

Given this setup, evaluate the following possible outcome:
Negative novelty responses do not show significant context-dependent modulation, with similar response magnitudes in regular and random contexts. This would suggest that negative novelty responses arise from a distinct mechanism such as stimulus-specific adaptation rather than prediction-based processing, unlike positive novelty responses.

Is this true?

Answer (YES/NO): YES